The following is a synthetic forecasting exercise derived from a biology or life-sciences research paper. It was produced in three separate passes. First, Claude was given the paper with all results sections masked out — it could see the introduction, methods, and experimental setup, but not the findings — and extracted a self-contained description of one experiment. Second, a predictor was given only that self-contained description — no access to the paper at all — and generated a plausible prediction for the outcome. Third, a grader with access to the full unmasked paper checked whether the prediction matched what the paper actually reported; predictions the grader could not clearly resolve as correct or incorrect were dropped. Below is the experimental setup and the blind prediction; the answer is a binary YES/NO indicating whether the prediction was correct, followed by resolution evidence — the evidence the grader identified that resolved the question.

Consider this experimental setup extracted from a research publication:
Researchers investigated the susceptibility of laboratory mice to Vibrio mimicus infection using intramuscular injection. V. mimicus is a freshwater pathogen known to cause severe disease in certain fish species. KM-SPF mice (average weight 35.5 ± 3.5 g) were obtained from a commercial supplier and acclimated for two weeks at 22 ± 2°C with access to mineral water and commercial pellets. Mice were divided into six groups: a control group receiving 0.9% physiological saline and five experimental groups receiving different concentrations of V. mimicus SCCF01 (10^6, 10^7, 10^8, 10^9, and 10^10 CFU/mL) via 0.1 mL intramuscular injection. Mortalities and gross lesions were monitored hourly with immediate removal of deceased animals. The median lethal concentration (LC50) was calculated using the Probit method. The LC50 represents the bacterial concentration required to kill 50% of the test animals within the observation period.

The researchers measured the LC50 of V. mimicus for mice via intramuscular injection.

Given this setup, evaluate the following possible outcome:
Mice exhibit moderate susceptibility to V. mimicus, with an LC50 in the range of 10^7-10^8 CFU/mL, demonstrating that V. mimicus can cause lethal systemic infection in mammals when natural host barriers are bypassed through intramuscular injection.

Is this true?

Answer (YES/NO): NO